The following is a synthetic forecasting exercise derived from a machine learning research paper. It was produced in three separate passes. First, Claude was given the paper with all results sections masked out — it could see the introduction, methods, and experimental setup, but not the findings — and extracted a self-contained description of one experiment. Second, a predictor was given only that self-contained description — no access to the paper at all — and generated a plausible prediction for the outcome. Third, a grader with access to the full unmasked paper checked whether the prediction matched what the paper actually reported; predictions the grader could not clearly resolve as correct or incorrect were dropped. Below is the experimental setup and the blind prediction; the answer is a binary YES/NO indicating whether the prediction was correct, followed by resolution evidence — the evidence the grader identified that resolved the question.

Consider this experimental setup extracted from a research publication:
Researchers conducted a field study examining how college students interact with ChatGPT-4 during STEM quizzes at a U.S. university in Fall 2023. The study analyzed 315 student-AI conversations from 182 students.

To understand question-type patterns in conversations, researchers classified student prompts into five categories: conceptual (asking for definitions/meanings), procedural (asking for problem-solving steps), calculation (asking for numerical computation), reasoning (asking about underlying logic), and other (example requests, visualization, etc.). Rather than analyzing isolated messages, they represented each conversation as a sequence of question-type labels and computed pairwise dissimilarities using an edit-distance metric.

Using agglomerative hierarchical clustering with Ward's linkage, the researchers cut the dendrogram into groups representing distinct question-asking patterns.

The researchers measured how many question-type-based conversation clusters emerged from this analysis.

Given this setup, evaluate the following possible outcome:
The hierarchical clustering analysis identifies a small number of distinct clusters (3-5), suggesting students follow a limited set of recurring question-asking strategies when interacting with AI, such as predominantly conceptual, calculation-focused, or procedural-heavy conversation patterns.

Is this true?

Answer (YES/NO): YES